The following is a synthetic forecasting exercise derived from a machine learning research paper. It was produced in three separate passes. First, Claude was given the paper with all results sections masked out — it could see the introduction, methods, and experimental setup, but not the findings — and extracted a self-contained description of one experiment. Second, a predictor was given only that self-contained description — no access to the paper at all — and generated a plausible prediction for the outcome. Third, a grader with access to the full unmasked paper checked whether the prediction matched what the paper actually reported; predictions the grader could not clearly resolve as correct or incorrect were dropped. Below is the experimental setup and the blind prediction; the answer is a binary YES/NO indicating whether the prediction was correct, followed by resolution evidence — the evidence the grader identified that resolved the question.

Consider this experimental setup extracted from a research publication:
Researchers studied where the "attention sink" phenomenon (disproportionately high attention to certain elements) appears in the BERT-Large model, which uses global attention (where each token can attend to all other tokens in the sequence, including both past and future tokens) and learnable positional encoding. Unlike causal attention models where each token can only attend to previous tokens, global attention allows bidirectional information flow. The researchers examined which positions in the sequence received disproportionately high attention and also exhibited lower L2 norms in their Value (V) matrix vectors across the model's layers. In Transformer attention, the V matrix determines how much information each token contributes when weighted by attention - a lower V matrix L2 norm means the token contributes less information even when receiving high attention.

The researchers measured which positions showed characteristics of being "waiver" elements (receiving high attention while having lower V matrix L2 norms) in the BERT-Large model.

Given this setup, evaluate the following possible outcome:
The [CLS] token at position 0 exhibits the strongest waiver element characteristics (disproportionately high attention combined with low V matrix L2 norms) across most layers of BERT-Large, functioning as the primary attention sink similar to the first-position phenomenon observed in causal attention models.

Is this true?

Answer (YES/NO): NO